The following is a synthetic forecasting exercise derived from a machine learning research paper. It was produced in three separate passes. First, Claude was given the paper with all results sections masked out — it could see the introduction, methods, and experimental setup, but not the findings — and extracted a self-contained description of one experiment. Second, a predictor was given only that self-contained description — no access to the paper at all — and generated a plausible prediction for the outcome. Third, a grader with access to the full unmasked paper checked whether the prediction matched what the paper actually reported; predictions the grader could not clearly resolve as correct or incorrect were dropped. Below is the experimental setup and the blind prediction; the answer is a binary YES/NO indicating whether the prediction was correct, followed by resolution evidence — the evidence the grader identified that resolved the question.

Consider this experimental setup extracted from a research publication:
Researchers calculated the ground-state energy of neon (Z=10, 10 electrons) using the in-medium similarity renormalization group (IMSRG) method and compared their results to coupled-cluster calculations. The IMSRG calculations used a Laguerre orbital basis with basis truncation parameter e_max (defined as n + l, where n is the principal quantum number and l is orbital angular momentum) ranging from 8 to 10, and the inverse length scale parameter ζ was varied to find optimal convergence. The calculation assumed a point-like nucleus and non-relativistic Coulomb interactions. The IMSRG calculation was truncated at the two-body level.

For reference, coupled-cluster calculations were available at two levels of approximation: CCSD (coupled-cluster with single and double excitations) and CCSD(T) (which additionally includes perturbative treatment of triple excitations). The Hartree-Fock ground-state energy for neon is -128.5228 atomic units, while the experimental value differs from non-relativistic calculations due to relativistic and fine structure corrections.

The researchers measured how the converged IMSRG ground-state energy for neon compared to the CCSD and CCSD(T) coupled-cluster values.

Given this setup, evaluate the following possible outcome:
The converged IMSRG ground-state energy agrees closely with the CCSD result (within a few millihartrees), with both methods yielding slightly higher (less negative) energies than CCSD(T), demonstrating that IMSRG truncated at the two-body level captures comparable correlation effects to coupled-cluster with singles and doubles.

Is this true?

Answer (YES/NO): YES